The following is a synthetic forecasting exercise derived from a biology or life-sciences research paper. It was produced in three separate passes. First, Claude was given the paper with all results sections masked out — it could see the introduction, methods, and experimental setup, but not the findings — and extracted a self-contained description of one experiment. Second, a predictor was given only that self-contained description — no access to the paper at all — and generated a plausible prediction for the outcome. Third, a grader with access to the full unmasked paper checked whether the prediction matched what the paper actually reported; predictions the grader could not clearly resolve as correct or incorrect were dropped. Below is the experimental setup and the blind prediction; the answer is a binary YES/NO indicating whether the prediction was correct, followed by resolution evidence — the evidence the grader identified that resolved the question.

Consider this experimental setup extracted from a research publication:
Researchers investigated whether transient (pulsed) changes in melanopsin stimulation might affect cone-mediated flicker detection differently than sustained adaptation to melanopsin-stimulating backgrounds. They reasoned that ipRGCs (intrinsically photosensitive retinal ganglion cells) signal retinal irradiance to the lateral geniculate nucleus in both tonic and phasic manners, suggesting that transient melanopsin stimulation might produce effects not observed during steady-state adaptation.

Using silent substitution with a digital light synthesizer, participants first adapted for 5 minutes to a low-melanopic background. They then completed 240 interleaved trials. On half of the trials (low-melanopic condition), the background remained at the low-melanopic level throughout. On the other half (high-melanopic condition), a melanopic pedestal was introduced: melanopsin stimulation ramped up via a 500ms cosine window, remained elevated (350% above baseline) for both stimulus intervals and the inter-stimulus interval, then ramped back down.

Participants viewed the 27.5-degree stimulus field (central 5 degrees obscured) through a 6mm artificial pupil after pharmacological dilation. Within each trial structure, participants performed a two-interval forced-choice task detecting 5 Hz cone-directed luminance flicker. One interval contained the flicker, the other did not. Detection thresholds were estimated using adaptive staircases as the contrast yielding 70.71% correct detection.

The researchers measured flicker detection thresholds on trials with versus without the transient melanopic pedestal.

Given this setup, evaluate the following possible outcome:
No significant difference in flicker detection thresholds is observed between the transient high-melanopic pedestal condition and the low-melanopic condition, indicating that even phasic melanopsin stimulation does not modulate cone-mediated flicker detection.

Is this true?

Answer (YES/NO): YES